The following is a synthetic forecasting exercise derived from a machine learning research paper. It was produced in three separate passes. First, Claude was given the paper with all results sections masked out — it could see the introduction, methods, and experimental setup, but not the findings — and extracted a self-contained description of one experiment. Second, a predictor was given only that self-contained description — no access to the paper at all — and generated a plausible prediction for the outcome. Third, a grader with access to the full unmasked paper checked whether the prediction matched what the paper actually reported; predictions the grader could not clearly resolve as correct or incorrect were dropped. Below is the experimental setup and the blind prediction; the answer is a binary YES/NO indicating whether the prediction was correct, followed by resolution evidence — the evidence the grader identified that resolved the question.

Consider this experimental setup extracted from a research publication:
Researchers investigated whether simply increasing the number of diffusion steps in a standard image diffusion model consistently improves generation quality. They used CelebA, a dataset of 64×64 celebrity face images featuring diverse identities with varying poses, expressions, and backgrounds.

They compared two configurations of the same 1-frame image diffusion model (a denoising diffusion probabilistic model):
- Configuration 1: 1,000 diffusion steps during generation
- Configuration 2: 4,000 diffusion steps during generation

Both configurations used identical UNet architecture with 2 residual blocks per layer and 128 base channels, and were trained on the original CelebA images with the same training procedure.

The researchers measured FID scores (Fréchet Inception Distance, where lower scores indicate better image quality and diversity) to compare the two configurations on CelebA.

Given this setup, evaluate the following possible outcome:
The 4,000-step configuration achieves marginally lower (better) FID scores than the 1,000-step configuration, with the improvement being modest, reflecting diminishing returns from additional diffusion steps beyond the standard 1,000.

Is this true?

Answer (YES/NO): NO